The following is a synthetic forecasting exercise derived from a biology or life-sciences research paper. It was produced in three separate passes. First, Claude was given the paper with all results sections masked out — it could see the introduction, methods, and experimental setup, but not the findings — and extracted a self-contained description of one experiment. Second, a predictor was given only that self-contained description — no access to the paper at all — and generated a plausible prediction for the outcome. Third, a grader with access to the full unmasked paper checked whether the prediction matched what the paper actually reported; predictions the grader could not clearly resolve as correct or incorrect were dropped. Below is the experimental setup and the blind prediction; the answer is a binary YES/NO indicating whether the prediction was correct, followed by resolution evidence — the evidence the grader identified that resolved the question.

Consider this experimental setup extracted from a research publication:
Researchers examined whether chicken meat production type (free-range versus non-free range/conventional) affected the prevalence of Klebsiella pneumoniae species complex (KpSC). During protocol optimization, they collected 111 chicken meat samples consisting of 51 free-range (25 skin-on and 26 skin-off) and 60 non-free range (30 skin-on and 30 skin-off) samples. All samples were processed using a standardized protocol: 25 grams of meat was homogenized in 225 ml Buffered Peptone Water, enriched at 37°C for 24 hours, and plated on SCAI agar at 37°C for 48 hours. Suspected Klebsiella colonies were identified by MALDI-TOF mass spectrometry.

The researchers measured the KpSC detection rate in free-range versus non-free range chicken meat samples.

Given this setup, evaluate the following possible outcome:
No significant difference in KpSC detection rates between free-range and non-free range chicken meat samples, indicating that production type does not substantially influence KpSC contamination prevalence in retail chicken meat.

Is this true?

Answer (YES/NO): YES